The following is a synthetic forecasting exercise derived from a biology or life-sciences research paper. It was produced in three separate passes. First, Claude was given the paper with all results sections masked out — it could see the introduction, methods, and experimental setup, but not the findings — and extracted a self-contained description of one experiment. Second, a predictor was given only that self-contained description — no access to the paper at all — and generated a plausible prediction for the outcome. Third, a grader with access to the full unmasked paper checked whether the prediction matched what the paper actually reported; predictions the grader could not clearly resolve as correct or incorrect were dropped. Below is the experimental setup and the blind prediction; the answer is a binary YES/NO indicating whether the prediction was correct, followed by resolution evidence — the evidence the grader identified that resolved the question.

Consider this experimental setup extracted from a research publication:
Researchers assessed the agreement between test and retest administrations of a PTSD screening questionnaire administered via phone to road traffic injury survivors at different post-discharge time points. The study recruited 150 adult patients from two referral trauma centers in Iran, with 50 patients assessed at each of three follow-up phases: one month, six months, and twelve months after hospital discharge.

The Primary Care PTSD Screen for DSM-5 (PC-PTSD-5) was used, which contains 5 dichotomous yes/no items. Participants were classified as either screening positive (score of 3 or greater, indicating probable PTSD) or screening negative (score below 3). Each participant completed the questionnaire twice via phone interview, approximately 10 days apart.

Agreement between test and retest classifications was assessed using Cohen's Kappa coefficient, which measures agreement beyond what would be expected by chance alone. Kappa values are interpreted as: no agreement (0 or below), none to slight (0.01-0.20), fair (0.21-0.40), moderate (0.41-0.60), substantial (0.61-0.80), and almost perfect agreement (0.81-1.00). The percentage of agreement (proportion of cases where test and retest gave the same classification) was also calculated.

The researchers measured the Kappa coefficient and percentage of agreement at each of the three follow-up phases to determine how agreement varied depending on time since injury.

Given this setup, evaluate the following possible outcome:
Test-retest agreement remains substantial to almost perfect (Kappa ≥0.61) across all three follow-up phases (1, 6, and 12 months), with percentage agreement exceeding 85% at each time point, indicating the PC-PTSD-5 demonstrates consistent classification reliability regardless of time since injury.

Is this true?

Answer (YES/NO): NO